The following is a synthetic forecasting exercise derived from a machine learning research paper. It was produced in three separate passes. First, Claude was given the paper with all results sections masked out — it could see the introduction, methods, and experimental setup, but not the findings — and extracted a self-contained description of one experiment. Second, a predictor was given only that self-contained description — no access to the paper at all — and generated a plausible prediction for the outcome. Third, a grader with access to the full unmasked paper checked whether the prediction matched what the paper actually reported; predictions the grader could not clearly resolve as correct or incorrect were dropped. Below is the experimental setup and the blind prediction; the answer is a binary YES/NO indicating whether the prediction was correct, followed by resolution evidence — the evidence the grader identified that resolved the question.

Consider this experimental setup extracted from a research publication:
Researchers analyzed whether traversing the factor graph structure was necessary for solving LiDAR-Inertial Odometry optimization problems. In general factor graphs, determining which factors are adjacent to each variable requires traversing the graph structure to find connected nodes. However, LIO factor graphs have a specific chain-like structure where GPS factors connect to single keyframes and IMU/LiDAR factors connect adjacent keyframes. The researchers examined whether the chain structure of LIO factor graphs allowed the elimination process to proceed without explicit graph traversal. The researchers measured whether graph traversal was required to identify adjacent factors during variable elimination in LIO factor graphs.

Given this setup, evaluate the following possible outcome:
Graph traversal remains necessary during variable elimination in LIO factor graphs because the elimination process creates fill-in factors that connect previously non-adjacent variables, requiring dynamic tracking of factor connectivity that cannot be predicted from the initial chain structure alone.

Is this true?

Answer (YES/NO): NO